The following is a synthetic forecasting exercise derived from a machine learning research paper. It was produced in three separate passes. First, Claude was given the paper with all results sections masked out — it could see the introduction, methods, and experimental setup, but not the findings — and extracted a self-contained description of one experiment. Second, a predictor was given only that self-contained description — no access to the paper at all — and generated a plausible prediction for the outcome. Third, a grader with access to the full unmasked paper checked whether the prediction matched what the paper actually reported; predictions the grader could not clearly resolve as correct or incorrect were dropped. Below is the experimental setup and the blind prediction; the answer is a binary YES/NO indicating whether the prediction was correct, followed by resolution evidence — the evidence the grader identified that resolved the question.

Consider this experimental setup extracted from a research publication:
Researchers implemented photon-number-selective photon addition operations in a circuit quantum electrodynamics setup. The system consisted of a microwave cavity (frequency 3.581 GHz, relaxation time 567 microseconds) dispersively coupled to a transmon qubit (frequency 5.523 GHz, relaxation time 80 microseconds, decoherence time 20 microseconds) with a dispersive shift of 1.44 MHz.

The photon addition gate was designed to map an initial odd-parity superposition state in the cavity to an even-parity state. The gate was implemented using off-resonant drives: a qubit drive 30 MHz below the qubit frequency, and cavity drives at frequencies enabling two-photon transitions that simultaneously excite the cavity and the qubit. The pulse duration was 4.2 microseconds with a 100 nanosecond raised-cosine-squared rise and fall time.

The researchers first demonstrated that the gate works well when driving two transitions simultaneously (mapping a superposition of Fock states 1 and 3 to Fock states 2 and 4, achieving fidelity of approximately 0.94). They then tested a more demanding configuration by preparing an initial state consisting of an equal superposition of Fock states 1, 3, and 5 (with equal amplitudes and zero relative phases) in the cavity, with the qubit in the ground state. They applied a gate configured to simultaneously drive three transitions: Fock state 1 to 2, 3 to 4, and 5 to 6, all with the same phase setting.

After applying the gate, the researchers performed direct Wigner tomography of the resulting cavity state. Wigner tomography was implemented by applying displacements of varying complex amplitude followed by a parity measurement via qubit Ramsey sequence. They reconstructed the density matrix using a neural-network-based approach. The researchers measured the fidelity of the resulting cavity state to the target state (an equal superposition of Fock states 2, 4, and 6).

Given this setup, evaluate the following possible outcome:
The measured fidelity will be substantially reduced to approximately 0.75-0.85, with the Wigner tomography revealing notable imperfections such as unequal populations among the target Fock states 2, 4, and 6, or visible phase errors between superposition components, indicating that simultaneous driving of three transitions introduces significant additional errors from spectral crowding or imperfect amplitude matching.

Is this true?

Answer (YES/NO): NO